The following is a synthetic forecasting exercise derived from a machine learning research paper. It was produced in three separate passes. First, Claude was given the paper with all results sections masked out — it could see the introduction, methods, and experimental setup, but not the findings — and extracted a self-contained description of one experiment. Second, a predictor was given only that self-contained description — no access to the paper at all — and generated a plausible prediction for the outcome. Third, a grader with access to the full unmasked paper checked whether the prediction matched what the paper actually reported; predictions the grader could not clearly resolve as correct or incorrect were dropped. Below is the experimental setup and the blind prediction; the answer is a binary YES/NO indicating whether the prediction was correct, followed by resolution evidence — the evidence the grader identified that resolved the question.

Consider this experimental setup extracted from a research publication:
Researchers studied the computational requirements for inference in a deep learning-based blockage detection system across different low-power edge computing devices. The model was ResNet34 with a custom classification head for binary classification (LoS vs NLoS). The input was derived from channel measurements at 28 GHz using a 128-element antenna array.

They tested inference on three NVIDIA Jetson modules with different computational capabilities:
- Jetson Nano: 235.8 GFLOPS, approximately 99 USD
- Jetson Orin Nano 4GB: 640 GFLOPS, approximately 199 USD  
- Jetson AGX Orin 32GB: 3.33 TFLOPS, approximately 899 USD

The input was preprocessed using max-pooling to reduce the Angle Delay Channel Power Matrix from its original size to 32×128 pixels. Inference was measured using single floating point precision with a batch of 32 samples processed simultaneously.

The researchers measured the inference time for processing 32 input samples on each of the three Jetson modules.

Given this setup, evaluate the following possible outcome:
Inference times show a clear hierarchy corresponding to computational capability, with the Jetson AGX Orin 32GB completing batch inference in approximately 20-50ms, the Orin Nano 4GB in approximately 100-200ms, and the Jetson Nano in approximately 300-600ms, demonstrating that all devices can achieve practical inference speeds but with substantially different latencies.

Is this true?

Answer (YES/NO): NO